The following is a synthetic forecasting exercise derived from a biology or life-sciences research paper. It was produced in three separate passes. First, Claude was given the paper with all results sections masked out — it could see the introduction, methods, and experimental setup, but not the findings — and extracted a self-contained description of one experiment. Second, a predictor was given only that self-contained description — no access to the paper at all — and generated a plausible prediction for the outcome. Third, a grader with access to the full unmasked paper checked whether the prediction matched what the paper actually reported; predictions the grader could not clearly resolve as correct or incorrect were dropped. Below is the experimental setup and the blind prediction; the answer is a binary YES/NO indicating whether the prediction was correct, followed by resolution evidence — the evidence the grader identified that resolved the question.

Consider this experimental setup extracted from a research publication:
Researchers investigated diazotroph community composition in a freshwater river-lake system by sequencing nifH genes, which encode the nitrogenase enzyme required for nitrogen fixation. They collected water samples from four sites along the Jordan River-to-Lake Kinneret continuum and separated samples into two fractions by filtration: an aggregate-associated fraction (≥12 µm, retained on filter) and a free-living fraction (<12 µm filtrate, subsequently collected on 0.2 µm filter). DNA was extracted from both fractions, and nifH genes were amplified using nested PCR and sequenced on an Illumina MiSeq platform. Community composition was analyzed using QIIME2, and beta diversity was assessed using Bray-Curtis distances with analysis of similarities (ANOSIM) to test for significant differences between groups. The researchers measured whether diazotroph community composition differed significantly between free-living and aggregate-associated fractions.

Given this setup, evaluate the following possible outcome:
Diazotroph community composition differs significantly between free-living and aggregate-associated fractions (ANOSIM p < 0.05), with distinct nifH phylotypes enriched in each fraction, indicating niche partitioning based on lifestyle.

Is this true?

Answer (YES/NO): YES